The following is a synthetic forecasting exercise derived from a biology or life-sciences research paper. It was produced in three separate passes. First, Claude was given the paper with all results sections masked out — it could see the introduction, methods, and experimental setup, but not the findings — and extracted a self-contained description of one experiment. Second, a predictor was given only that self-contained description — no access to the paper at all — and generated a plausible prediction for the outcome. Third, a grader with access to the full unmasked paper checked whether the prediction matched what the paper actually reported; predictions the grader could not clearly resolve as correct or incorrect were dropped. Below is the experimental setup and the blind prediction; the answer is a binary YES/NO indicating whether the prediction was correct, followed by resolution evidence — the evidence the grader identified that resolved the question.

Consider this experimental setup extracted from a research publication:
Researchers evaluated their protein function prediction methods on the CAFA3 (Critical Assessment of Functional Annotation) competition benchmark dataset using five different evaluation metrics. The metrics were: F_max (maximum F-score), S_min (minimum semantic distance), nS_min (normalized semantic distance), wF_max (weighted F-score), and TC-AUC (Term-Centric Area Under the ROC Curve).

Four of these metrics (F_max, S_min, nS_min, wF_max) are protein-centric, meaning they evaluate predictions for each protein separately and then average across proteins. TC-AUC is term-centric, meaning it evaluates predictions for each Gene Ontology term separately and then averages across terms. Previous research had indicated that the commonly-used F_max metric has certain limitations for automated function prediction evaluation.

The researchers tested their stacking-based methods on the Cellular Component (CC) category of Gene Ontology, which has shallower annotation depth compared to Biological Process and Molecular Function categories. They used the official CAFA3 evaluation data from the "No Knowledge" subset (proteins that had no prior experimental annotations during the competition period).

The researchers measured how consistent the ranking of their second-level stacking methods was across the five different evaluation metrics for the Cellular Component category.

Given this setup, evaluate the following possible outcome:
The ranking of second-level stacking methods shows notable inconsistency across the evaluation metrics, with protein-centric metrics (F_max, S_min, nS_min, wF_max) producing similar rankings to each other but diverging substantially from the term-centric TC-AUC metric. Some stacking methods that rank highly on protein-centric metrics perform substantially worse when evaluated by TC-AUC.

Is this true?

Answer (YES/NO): NO